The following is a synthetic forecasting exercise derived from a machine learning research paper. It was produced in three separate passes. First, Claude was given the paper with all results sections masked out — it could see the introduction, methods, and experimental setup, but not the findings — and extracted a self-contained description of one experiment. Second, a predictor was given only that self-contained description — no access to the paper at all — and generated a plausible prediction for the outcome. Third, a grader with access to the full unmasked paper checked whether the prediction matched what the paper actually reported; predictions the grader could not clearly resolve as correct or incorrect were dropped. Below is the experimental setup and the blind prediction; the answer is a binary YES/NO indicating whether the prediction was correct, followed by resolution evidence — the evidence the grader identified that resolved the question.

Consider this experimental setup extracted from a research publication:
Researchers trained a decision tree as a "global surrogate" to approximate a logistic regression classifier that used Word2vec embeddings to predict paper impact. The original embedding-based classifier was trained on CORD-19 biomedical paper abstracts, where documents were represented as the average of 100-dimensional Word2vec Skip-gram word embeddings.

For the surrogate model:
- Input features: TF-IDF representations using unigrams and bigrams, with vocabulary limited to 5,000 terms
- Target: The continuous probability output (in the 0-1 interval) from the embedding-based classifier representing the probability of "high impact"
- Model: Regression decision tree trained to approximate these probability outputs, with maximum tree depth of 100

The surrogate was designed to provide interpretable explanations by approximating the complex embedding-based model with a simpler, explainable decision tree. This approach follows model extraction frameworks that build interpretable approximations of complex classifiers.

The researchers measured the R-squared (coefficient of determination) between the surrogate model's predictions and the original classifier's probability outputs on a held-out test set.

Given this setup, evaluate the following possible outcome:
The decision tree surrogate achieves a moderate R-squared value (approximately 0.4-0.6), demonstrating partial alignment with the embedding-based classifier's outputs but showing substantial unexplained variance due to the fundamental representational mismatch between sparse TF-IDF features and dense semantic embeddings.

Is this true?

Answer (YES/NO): NO